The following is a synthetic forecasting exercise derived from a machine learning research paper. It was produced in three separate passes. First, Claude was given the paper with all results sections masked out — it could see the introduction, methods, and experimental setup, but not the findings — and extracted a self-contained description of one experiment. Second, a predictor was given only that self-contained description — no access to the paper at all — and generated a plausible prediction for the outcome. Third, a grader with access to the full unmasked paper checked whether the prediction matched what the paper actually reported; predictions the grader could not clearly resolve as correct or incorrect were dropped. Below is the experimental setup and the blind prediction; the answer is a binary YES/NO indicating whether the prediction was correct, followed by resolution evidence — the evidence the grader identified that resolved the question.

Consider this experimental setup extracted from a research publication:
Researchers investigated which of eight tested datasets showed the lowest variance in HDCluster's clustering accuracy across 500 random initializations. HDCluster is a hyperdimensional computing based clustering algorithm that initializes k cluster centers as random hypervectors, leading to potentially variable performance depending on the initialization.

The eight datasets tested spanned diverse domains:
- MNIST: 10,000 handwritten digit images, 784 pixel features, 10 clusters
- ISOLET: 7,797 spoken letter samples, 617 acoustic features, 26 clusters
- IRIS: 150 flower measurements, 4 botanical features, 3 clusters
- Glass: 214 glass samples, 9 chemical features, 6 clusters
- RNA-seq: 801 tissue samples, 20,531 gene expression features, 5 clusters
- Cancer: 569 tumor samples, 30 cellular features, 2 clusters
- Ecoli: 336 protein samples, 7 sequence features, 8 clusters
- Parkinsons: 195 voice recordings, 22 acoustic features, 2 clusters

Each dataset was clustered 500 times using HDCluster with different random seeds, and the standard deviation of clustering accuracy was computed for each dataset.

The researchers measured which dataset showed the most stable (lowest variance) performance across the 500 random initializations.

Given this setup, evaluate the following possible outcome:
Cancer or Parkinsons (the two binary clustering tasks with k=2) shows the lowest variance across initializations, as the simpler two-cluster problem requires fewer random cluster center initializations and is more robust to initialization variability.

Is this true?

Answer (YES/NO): YES